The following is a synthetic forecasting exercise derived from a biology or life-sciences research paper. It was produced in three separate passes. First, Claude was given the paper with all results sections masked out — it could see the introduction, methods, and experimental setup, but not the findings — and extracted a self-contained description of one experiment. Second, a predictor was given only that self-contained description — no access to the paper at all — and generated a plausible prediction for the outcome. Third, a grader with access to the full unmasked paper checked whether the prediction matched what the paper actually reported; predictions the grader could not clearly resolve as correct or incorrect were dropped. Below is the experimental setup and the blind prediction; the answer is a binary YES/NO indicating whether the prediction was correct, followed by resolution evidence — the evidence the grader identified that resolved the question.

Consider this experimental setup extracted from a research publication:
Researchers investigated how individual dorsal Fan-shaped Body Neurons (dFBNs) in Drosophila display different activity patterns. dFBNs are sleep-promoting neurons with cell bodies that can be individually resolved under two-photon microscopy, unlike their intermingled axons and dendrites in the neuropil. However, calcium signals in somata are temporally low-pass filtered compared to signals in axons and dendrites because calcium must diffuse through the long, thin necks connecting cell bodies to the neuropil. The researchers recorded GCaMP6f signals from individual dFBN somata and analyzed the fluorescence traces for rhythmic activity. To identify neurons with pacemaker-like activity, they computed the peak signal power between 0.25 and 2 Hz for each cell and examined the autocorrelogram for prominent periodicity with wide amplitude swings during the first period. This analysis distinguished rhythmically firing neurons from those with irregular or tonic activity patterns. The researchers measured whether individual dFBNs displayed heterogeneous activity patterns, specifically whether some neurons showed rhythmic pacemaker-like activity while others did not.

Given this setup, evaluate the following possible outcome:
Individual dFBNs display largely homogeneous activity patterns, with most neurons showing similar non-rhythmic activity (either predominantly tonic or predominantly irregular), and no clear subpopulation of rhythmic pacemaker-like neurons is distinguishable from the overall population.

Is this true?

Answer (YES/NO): NO